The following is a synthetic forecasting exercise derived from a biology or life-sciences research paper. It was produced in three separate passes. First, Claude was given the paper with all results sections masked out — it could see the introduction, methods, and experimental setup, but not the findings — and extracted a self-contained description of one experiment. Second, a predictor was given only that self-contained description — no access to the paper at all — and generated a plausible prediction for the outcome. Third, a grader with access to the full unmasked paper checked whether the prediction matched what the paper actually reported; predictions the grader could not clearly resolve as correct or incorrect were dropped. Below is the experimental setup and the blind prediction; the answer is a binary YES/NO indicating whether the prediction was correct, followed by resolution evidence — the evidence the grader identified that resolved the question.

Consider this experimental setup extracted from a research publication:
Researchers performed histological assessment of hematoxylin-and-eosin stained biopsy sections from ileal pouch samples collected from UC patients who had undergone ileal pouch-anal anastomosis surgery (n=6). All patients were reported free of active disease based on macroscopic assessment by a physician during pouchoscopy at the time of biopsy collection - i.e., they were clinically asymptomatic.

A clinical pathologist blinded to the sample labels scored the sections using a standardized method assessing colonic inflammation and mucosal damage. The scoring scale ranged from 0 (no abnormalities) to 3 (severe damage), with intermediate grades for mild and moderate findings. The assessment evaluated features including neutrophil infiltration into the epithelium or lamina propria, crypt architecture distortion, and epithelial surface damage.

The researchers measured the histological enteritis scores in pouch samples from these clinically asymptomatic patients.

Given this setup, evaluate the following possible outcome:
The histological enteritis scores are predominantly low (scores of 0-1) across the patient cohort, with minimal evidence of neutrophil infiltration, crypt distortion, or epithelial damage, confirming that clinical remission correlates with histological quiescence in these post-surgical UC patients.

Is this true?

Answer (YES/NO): NO